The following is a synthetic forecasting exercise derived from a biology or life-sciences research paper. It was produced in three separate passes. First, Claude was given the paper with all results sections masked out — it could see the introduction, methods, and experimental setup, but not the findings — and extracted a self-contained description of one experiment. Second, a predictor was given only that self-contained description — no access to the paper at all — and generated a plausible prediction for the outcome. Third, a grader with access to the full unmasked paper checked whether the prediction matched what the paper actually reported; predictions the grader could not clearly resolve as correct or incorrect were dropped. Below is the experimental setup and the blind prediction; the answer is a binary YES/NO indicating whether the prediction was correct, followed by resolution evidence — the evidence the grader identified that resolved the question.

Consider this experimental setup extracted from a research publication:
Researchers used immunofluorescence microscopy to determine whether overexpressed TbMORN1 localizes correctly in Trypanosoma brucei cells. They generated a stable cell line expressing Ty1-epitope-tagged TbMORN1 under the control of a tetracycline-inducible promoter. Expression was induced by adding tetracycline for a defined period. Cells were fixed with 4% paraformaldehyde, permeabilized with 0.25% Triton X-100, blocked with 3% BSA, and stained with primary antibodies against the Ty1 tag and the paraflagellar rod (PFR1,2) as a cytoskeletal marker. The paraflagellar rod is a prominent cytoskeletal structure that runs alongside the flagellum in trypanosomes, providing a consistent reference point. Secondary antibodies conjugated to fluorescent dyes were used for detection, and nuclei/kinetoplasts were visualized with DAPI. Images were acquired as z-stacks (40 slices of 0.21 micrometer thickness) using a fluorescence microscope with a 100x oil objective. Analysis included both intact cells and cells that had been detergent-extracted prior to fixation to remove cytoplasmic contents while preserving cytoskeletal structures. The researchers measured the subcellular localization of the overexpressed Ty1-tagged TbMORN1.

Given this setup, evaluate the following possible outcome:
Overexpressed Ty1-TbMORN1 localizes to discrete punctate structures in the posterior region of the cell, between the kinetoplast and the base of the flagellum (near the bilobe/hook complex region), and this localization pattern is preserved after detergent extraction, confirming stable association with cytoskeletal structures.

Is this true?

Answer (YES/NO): NO